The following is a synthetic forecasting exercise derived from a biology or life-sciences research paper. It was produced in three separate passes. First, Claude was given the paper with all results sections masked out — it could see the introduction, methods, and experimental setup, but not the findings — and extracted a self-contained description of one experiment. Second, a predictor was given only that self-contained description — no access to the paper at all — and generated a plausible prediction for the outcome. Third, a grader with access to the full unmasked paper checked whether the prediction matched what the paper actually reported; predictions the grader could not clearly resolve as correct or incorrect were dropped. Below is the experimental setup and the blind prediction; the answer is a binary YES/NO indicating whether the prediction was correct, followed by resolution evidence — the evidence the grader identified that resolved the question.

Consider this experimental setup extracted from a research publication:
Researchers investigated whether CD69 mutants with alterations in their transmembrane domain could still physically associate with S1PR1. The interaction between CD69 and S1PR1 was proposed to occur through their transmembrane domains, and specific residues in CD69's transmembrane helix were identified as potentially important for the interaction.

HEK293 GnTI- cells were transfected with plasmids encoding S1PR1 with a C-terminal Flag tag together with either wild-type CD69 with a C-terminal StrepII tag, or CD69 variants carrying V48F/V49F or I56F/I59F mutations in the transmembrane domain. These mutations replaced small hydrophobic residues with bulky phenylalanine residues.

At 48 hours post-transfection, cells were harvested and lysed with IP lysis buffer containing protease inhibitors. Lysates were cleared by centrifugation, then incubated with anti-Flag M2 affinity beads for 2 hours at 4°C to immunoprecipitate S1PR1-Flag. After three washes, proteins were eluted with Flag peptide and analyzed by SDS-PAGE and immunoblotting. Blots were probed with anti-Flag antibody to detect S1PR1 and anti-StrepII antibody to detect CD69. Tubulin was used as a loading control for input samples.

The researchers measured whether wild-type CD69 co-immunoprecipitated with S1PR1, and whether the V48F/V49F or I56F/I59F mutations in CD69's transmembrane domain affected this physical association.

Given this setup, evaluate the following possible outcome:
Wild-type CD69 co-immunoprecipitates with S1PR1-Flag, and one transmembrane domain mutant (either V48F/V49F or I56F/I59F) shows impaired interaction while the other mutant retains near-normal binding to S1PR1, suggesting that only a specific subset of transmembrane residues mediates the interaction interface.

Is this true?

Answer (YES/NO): NO